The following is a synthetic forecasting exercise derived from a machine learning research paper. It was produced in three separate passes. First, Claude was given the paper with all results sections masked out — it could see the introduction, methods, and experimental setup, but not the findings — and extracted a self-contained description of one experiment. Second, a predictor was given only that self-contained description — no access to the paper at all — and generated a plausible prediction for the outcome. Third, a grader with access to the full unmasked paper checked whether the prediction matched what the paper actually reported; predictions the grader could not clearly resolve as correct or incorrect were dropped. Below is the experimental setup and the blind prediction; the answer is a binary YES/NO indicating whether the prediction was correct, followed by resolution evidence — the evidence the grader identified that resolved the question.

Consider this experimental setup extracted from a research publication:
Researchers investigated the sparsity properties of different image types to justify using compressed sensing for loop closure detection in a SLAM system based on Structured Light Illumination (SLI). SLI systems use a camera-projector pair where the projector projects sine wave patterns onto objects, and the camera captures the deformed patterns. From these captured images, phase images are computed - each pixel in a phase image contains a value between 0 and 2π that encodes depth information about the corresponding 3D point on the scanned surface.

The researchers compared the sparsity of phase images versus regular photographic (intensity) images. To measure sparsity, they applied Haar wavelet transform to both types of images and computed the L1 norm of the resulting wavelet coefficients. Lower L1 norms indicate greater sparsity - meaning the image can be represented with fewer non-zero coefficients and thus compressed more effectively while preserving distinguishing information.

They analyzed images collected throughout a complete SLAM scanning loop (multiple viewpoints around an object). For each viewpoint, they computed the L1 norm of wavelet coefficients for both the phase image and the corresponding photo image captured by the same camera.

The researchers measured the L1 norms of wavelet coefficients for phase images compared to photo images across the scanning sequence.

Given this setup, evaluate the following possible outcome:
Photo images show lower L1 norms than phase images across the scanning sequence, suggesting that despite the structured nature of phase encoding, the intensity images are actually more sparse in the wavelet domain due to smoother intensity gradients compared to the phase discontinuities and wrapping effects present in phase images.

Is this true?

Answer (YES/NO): NO